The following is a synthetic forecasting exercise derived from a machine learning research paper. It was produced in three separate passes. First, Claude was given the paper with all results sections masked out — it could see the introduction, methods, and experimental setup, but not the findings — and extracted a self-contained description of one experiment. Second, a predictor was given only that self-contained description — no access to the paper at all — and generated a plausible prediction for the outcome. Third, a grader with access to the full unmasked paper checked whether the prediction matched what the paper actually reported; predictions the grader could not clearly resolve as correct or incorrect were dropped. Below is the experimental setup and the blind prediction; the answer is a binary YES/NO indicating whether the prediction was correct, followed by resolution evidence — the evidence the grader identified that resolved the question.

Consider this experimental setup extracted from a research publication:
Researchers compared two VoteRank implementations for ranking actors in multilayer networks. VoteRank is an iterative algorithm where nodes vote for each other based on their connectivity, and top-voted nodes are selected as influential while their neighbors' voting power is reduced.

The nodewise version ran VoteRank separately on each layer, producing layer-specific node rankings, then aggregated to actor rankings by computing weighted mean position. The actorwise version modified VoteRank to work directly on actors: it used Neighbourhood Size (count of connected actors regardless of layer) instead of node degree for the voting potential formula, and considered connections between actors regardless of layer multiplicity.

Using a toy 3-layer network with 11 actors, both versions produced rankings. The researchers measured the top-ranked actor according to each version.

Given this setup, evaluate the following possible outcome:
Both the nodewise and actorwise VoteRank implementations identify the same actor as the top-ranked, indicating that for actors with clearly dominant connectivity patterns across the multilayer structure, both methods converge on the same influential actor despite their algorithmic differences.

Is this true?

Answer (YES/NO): NO